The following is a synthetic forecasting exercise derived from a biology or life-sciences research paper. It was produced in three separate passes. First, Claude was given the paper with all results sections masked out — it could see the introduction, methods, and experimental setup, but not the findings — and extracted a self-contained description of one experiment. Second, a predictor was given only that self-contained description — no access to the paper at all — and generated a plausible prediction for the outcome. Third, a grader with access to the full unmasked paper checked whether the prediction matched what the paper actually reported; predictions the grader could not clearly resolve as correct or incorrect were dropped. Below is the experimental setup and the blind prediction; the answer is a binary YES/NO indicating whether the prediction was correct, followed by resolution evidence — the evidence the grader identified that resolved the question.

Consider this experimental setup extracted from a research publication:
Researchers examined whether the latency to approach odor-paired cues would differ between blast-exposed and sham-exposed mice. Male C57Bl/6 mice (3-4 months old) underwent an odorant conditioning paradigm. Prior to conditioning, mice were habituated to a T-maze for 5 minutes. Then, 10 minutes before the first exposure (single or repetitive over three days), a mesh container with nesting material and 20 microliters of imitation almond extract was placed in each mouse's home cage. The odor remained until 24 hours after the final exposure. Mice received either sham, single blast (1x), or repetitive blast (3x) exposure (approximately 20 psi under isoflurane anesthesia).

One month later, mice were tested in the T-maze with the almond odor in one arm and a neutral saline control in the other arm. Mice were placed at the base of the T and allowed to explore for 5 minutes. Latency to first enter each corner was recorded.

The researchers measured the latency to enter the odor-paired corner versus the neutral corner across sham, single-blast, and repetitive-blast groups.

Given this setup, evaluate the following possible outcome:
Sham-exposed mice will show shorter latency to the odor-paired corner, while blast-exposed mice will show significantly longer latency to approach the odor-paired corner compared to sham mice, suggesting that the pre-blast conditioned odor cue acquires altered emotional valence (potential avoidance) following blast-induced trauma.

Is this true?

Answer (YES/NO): NO